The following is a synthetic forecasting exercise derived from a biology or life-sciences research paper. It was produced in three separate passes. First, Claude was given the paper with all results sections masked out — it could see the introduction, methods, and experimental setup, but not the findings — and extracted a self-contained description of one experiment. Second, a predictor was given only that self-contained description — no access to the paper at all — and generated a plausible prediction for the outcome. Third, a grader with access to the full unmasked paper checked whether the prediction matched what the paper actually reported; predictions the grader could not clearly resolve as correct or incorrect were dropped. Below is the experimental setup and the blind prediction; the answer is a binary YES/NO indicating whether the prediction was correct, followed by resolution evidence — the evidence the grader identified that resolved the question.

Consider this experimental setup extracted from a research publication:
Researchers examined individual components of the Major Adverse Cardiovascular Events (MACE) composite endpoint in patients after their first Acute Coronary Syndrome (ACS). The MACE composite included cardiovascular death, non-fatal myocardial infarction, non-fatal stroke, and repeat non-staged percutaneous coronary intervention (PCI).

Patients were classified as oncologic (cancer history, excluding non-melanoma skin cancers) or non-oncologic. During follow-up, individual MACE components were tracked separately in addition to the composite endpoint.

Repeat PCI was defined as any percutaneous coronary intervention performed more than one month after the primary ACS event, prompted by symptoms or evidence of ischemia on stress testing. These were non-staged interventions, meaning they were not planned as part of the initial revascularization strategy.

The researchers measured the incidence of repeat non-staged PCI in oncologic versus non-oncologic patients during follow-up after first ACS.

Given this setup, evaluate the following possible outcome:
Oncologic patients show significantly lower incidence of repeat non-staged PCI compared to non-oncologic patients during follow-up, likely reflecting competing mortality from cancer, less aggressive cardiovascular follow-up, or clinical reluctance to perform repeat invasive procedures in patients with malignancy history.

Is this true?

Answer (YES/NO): NO